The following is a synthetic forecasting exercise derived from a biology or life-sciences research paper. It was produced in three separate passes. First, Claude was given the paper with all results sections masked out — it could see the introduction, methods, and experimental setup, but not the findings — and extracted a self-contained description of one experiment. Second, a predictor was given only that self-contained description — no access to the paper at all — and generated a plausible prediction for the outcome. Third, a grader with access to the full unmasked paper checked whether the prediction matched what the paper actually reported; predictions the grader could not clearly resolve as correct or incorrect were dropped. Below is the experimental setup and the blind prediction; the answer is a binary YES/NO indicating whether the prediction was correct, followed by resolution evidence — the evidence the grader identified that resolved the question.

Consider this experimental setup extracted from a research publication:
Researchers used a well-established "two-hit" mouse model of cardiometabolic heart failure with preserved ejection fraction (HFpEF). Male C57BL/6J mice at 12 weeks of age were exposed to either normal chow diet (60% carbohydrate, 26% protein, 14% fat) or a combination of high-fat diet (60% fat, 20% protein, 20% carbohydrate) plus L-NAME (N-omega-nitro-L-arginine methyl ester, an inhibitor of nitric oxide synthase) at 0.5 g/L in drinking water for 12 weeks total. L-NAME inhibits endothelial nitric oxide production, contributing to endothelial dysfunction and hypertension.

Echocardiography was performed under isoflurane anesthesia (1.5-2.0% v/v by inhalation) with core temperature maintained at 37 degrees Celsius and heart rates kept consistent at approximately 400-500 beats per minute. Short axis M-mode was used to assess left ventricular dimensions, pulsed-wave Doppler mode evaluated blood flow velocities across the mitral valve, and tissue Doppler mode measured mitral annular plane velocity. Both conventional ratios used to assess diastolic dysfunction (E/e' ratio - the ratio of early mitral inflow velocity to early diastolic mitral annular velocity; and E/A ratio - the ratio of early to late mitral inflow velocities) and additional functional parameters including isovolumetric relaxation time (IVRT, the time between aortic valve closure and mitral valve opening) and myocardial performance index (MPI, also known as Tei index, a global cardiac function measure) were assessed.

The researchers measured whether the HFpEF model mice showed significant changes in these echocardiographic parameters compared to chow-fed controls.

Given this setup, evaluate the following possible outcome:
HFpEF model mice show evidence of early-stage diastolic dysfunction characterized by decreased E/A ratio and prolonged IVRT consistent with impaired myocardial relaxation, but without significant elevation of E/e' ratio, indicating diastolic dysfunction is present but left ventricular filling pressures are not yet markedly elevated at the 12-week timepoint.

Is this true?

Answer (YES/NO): NO